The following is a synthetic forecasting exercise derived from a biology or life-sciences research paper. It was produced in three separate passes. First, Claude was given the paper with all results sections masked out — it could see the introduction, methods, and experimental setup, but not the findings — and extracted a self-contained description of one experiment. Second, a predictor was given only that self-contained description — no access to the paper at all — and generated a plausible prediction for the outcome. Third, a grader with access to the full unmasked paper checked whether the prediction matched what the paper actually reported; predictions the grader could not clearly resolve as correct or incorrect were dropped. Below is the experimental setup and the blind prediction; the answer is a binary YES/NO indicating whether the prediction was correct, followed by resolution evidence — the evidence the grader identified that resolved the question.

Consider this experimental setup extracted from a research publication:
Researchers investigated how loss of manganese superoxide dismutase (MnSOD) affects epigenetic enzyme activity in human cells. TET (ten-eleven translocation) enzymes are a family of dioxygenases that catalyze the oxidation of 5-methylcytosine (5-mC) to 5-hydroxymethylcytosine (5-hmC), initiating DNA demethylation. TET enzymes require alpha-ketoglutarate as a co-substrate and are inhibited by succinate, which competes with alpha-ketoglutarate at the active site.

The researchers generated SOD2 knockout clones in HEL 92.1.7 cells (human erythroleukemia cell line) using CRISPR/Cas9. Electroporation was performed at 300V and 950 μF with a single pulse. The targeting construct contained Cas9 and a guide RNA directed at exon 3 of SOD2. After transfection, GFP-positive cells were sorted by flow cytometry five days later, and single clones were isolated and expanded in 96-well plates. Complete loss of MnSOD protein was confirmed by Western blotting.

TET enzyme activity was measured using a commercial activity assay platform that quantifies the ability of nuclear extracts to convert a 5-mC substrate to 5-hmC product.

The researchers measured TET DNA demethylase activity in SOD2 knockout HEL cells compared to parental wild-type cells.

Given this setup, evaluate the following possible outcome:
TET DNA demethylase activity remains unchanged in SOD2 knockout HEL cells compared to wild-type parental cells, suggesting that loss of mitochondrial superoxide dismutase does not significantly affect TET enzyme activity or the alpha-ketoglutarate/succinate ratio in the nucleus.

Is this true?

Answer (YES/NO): NO